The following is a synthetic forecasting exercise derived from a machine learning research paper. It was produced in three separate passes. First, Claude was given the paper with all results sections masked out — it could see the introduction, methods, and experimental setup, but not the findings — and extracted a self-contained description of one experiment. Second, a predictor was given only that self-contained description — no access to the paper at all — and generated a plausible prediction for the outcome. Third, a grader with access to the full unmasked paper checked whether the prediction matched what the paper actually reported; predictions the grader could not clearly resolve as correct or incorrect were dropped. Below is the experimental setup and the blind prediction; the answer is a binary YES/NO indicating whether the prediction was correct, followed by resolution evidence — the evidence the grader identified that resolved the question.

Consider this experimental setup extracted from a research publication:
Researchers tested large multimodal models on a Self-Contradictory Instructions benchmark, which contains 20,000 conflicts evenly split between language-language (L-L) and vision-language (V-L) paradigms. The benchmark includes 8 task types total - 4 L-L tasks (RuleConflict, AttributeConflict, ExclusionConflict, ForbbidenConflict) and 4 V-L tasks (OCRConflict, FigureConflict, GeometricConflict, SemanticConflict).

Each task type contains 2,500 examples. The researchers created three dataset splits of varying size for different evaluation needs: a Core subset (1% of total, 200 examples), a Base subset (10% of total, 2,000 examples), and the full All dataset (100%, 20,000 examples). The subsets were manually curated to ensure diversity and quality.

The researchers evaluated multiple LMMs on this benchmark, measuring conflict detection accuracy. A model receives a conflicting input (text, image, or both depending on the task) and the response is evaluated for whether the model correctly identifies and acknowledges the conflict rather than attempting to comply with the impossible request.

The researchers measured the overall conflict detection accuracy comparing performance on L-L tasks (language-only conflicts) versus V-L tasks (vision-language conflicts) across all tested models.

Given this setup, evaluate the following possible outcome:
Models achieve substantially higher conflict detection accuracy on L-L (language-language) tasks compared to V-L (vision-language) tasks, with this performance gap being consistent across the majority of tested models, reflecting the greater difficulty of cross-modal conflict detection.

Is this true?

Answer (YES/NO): NO